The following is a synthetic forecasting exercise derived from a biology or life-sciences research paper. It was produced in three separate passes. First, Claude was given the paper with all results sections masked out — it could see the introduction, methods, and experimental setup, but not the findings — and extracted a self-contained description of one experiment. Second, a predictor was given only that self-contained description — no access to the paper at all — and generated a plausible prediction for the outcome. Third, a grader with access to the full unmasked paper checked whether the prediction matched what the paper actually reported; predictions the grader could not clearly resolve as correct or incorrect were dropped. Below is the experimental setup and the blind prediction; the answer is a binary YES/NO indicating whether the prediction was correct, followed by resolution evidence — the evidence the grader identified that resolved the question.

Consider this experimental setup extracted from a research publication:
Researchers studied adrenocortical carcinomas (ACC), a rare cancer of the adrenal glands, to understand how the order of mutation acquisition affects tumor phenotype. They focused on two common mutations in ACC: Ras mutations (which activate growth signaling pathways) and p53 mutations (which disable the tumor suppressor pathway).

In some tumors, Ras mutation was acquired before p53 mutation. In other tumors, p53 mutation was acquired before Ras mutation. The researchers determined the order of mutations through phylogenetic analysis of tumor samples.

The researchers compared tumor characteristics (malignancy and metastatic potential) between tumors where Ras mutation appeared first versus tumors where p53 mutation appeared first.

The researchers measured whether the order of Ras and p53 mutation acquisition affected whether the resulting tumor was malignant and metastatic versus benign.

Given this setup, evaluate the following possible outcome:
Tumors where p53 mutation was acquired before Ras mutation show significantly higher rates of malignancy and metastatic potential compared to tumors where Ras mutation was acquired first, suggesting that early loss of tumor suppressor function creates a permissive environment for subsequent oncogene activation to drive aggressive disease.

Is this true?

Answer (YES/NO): NO